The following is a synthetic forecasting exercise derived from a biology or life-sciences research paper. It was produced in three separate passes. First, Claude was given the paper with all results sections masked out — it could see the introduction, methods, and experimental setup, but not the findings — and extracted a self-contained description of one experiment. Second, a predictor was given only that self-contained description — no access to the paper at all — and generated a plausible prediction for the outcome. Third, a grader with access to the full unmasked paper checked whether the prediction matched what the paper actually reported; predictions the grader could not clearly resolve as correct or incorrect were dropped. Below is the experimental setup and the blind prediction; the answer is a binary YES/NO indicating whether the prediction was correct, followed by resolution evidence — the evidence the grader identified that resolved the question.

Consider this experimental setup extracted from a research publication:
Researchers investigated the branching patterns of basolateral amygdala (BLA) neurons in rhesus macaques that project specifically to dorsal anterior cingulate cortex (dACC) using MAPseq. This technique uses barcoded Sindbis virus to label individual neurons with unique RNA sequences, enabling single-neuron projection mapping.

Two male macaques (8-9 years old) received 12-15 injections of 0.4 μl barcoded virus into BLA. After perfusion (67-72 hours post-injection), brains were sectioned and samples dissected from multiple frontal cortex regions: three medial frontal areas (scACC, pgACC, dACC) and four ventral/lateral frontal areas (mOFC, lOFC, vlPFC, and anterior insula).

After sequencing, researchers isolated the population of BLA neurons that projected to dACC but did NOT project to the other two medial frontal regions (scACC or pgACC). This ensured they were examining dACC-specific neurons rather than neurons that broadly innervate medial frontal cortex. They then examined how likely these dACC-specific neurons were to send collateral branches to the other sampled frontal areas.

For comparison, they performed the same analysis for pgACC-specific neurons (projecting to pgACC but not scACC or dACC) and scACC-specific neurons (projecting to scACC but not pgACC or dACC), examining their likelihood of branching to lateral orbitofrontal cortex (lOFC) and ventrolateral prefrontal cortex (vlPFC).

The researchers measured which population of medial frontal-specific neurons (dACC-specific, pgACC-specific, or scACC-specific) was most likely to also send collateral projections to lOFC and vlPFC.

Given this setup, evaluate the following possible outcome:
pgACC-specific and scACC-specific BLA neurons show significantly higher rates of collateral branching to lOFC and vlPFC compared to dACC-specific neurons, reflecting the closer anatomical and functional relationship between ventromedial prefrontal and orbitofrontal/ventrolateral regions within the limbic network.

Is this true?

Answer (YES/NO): NO